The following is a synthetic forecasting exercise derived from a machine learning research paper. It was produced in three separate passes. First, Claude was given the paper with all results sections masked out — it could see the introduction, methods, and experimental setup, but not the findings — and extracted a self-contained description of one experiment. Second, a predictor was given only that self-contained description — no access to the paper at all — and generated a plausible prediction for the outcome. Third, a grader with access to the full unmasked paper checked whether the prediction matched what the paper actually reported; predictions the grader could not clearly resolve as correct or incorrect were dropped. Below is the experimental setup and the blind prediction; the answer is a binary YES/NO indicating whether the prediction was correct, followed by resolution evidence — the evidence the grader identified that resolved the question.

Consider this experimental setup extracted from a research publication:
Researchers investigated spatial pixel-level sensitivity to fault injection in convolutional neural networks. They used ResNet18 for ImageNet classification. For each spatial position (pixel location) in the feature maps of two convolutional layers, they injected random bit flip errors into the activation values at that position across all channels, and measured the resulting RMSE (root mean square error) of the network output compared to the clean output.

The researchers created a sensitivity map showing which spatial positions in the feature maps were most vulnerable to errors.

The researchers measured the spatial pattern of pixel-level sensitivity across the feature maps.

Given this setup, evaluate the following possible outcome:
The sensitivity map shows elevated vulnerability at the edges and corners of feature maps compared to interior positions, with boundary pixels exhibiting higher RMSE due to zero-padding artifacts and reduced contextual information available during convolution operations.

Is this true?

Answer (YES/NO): NO